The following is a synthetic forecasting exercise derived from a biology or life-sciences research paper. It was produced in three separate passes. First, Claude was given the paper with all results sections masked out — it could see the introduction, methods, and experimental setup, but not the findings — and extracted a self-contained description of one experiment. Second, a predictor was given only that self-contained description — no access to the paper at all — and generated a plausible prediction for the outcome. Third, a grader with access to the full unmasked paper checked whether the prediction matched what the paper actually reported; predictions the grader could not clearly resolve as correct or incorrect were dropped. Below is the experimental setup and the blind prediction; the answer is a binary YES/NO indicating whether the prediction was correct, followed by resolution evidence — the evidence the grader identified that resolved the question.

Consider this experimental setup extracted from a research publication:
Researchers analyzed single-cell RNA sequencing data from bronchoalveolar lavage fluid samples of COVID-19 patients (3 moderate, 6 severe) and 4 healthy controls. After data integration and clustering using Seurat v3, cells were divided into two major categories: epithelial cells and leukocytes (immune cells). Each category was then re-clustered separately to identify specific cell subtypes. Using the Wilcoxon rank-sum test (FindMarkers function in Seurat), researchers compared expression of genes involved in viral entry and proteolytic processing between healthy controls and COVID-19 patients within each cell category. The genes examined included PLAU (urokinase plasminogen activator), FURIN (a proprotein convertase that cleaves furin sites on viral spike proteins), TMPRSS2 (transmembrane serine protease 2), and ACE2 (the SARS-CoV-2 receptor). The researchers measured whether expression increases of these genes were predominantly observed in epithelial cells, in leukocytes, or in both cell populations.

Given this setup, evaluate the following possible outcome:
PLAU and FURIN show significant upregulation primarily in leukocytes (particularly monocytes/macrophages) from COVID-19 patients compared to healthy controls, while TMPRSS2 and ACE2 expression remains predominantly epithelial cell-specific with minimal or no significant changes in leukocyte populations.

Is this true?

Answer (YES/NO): NO